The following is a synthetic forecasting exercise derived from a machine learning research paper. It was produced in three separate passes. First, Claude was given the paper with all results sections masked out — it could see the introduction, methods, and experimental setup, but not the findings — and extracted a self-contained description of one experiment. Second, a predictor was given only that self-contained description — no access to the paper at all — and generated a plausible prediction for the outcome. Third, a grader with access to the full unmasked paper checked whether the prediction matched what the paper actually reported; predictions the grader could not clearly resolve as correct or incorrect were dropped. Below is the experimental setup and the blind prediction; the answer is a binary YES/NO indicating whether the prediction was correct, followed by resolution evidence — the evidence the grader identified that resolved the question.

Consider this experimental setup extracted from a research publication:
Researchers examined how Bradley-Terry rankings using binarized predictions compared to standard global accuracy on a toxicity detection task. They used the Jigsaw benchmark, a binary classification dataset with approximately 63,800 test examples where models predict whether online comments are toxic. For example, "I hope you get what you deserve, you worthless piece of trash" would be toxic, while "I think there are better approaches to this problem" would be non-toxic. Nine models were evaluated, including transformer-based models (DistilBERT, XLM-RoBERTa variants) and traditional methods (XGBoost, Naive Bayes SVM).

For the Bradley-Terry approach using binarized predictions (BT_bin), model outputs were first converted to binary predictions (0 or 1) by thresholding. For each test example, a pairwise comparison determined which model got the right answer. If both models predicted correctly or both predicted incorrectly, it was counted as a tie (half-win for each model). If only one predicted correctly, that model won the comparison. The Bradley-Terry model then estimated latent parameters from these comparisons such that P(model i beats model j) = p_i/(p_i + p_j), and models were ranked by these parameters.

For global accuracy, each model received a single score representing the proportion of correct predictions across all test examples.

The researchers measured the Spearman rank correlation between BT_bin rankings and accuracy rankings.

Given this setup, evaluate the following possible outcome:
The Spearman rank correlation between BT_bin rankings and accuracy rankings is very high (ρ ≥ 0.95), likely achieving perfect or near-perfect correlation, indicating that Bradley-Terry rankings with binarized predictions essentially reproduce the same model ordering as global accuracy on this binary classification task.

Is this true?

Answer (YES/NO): NO